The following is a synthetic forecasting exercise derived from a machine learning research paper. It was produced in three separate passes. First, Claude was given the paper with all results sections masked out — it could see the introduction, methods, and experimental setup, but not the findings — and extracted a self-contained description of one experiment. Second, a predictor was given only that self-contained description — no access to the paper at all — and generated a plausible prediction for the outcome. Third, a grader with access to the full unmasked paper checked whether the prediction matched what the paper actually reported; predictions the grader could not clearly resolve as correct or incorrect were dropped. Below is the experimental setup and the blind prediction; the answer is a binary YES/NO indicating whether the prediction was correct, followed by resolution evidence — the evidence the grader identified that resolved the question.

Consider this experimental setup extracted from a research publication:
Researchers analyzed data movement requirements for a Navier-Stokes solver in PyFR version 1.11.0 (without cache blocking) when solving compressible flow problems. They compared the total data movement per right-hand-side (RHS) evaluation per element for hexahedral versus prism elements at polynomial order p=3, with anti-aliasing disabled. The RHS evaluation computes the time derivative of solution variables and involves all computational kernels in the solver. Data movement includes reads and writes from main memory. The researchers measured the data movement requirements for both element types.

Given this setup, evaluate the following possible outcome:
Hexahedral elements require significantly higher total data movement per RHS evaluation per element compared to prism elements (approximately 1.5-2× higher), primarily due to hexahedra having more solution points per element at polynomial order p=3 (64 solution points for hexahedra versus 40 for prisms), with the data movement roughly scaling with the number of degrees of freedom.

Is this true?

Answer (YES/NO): NO